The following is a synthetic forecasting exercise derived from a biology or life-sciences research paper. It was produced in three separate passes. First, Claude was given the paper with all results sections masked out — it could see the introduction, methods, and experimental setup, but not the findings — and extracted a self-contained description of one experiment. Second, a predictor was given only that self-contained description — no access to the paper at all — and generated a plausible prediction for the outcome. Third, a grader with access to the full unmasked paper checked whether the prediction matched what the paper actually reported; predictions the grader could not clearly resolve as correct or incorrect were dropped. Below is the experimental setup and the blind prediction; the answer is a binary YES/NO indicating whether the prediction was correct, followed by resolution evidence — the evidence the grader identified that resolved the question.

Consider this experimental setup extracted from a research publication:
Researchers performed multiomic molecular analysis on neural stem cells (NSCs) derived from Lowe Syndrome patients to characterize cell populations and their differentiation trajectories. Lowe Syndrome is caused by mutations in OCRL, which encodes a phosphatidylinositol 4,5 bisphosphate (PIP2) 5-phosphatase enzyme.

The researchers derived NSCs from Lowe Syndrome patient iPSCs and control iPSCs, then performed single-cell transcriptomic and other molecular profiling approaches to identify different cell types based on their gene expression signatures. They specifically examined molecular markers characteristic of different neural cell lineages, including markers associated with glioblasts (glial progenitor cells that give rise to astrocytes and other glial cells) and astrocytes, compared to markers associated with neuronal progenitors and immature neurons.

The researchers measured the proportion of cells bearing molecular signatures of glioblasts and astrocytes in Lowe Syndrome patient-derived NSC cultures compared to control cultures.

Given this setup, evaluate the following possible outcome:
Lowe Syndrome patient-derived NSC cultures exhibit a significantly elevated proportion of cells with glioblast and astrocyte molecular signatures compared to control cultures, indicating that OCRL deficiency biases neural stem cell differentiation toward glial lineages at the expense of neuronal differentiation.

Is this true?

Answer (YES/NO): YES